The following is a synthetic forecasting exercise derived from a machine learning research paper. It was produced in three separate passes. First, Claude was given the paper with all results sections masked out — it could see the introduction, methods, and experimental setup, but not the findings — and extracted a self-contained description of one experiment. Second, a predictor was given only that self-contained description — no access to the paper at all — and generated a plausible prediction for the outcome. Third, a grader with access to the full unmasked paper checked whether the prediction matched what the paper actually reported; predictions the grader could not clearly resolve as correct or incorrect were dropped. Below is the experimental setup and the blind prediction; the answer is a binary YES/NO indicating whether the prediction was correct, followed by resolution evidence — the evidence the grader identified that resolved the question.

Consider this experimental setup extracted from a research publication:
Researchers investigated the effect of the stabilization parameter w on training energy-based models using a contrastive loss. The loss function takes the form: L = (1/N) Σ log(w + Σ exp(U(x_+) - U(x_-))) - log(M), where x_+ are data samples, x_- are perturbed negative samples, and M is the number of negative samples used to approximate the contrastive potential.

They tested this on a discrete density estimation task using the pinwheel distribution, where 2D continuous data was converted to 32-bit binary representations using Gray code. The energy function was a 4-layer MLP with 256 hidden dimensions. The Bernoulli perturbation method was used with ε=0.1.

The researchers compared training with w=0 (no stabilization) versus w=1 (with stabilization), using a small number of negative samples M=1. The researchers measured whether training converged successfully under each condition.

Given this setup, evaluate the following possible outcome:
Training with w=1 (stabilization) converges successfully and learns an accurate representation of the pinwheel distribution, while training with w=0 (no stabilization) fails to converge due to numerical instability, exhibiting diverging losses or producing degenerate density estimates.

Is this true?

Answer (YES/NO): YES